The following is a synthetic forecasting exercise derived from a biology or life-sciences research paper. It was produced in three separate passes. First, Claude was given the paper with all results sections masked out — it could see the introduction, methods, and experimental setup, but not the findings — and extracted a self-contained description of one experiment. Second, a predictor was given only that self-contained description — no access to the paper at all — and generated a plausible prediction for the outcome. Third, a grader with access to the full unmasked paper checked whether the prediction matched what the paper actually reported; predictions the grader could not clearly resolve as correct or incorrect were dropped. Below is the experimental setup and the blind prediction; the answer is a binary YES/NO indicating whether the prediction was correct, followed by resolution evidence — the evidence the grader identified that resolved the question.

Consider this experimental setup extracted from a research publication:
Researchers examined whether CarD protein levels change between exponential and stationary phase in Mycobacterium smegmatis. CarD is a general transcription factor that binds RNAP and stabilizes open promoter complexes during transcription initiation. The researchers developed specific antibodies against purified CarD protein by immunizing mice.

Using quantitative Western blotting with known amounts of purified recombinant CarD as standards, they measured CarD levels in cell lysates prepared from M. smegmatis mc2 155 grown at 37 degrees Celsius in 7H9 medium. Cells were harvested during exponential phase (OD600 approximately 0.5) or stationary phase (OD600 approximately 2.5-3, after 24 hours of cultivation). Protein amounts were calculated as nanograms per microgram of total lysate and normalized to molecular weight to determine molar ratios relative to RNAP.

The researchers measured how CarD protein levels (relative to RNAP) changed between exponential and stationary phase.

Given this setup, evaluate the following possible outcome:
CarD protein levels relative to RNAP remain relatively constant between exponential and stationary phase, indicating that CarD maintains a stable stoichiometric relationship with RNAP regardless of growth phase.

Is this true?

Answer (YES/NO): NO